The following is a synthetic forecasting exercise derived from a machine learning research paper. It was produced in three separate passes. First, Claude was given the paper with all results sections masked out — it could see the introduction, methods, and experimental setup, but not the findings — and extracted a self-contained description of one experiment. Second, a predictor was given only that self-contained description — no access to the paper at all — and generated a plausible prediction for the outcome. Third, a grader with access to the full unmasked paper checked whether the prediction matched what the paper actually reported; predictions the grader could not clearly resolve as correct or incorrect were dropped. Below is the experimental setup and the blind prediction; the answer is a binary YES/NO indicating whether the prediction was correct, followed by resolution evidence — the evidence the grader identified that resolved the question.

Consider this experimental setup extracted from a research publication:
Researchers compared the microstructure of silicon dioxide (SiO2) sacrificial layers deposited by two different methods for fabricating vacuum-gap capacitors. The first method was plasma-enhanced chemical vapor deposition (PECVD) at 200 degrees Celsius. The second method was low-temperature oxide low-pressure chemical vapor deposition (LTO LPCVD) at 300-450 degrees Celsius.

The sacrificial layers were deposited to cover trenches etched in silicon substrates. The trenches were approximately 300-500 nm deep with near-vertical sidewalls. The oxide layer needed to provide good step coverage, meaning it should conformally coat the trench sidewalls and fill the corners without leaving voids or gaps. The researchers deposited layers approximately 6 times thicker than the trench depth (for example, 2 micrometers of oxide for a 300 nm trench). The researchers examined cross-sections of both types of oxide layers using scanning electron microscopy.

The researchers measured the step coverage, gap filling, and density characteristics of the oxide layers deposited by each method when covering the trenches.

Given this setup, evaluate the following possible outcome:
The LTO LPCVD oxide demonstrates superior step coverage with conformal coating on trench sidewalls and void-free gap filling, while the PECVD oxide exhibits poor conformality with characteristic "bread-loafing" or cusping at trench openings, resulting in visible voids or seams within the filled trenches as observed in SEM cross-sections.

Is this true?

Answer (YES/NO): YES